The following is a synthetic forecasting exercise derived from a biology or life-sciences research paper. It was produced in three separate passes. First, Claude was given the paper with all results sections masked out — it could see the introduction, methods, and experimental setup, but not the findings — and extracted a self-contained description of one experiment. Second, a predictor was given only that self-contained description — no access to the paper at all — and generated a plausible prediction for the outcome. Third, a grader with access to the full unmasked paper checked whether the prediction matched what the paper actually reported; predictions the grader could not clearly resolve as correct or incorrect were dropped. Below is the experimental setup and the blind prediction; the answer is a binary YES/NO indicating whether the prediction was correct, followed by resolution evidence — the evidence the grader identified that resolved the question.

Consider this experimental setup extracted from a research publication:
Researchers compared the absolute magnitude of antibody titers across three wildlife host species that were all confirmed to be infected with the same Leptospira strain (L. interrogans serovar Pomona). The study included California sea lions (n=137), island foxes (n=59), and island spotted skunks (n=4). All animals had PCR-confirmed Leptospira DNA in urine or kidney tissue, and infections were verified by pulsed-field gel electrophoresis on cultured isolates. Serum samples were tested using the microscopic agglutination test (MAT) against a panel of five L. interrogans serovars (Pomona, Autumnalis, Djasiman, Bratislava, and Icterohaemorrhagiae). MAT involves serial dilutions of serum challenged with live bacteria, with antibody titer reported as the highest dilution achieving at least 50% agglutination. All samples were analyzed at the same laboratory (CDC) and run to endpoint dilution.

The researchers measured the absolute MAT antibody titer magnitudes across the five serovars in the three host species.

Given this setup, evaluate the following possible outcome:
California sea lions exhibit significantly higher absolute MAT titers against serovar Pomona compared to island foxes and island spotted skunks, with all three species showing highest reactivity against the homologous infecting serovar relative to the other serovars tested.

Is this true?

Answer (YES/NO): NO